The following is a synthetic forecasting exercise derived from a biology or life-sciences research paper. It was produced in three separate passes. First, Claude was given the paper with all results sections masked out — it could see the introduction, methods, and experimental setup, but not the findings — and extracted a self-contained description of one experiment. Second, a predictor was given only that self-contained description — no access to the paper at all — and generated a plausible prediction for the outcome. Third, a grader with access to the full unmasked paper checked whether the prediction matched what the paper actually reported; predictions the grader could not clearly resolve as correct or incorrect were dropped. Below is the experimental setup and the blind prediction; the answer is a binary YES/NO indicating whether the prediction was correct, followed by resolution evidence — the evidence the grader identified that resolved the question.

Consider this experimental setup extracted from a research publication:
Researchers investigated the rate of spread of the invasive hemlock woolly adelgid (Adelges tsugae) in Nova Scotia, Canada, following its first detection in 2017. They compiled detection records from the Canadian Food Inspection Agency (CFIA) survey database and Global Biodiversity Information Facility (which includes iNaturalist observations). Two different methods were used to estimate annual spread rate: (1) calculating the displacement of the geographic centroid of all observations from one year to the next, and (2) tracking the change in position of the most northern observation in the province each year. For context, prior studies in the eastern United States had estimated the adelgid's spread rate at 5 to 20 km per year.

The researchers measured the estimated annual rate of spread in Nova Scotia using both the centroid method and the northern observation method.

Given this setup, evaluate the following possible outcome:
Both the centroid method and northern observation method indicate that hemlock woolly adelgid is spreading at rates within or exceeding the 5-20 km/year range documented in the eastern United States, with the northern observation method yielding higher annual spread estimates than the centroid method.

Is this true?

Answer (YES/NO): YES